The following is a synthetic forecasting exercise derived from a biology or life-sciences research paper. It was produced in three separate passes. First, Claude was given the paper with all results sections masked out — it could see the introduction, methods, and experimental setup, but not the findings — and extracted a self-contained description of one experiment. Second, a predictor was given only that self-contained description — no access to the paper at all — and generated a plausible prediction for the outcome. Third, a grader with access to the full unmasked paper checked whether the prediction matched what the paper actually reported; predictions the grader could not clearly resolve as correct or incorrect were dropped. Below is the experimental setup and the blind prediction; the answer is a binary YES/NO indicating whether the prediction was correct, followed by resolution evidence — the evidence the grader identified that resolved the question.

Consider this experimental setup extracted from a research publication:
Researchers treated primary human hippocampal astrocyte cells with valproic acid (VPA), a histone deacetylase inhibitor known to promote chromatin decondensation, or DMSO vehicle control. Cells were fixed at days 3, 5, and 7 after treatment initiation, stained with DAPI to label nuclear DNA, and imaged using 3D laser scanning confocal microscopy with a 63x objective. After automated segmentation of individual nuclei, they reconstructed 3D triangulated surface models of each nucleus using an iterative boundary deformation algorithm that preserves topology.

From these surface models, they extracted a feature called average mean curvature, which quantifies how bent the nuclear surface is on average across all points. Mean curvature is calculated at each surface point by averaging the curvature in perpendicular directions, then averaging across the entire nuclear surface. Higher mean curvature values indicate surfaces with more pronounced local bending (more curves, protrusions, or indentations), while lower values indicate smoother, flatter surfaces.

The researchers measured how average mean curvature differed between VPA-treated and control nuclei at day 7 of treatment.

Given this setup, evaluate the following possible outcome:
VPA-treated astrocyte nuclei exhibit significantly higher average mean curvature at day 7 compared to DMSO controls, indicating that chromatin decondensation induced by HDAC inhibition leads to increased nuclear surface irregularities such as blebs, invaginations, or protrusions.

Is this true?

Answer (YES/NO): YES